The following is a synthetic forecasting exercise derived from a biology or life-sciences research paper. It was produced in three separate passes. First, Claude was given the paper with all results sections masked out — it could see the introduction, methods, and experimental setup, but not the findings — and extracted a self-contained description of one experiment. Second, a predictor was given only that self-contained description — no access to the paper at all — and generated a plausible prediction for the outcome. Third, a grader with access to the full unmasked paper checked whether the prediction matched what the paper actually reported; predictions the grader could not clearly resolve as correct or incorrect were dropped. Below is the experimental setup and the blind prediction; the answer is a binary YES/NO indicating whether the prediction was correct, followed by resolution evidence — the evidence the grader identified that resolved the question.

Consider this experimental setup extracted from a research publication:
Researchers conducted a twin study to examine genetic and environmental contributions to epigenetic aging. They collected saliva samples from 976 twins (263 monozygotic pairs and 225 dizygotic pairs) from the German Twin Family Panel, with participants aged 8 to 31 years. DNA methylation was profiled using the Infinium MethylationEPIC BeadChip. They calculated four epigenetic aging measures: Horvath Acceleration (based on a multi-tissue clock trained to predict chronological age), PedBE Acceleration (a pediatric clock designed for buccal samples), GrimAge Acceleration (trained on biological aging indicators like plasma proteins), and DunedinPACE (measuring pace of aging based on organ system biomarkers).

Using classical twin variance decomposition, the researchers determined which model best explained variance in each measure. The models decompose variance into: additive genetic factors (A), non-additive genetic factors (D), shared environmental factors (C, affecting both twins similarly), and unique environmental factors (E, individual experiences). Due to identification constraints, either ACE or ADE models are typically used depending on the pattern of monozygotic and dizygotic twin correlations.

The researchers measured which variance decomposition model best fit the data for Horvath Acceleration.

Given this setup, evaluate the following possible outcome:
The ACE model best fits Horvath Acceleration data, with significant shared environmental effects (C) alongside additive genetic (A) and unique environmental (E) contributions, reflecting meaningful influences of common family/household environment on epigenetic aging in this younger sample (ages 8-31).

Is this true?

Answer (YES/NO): YES